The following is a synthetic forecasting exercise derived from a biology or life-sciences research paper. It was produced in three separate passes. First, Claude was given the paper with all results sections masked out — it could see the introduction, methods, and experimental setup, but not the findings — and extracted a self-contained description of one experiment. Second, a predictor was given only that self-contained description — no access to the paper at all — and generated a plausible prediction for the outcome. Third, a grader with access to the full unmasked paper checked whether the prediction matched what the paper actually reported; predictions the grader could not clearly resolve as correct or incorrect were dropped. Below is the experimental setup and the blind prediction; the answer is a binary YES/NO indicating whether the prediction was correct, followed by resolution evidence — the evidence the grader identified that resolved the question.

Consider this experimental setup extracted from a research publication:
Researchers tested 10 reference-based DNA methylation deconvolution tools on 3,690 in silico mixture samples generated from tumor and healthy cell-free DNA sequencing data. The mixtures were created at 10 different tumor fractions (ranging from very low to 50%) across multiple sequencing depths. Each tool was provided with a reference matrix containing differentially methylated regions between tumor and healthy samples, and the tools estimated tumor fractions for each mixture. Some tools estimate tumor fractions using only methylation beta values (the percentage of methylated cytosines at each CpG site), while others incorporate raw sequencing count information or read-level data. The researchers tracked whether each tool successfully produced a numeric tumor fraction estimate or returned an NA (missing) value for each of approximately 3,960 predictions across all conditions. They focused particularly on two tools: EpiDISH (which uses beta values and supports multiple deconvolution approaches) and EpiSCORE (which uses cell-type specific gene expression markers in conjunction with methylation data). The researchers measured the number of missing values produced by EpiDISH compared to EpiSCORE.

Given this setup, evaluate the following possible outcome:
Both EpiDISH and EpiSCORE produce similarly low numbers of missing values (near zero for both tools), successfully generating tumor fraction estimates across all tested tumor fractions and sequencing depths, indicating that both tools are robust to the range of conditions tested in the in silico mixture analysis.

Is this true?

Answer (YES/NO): YES